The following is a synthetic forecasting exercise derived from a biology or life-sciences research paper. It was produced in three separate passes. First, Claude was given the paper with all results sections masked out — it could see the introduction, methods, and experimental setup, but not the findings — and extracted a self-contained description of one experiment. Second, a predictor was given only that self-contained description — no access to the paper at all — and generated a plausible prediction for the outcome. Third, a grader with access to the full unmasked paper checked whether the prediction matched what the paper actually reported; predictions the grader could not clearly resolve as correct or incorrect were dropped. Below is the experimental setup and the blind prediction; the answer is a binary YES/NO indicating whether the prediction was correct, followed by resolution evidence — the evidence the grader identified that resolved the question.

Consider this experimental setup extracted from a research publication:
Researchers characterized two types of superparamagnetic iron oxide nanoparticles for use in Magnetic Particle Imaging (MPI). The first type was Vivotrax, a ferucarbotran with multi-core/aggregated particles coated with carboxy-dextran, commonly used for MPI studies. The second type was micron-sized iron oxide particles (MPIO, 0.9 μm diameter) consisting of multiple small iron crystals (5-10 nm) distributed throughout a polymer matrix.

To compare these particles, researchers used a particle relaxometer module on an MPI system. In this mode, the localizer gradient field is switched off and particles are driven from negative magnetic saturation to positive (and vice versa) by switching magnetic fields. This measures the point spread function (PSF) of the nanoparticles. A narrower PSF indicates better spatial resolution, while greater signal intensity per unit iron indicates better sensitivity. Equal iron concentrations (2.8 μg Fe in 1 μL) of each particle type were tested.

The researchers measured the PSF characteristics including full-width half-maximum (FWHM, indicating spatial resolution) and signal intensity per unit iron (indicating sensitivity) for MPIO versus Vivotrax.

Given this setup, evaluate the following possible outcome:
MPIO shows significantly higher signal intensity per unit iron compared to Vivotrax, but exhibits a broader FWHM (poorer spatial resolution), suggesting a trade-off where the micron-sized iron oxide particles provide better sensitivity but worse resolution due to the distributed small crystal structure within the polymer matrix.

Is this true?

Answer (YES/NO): NO